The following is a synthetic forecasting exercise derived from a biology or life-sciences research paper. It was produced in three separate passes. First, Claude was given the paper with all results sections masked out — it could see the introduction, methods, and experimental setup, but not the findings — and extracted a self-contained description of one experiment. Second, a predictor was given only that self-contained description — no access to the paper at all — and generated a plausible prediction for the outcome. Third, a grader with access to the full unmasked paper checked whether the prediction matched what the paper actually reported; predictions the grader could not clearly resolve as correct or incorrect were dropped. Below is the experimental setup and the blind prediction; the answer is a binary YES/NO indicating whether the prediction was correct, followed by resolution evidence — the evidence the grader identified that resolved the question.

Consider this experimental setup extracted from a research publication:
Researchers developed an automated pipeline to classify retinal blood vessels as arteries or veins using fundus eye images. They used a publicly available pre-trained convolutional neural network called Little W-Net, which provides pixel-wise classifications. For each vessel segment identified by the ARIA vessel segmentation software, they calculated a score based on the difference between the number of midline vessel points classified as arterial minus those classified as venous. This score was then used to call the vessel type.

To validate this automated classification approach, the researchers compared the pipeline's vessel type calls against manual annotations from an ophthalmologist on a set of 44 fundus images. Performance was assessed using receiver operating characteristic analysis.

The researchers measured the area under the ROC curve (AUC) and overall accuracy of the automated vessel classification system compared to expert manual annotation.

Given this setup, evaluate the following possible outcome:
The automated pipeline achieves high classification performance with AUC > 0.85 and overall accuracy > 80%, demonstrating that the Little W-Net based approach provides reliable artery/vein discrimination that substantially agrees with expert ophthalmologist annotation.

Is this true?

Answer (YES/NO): YES